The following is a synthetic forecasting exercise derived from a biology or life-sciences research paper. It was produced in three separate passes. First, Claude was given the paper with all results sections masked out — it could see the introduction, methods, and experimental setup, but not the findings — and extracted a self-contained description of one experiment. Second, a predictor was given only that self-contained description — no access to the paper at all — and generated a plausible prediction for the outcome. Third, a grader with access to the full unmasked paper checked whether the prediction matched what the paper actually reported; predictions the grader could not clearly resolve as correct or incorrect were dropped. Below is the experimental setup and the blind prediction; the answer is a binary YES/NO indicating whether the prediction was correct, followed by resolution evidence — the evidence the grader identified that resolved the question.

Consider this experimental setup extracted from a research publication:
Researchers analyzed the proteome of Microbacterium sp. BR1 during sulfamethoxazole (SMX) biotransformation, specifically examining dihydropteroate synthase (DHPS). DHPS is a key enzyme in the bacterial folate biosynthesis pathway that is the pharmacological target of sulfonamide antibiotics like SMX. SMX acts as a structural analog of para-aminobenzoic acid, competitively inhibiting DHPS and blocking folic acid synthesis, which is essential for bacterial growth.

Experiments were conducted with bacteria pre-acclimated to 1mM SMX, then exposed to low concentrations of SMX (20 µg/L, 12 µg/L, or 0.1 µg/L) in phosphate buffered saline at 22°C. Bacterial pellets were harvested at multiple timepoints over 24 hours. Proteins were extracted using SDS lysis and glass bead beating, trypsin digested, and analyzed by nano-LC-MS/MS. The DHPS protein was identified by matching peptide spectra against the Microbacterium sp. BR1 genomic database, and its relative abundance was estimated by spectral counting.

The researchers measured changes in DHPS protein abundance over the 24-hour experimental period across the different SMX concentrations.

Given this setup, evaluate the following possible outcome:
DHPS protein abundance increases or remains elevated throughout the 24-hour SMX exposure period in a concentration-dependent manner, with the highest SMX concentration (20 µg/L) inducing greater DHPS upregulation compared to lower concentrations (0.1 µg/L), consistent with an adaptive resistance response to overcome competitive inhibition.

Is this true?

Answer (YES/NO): NO